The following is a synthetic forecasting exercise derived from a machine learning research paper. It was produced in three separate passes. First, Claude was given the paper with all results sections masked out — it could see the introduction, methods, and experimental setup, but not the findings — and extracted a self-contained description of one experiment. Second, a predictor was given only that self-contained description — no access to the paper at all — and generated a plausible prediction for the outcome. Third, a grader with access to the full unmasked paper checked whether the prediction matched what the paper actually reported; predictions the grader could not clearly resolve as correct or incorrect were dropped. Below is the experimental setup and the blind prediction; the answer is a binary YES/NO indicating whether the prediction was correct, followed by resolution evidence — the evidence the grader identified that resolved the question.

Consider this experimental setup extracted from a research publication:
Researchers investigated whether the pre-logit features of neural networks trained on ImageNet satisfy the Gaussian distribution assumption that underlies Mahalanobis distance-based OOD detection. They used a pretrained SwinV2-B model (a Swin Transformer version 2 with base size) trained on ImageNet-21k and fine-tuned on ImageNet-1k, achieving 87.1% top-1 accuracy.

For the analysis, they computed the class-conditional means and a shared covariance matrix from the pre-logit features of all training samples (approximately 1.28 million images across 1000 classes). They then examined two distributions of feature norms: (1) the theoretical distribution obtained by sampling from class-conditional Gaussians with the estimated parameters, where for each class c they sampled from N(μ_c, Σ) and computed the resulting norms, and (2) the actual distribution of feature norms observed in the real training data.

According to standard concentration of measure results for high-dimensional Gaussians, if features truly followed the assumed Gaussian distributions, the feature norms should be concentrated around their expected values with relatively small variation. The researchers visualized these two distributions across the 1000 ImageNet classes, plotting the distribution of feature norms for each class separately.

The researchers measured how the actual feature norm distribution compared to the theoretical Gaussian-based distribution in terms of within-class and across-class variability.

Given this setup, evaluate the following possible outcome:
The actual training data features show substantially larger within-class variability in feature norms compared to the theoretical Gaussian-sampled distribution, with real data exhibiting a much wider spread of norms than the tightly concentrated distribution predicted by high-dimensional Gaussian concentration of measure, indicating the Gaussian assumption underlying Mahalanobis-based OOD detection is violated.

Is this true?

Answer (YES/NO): YES